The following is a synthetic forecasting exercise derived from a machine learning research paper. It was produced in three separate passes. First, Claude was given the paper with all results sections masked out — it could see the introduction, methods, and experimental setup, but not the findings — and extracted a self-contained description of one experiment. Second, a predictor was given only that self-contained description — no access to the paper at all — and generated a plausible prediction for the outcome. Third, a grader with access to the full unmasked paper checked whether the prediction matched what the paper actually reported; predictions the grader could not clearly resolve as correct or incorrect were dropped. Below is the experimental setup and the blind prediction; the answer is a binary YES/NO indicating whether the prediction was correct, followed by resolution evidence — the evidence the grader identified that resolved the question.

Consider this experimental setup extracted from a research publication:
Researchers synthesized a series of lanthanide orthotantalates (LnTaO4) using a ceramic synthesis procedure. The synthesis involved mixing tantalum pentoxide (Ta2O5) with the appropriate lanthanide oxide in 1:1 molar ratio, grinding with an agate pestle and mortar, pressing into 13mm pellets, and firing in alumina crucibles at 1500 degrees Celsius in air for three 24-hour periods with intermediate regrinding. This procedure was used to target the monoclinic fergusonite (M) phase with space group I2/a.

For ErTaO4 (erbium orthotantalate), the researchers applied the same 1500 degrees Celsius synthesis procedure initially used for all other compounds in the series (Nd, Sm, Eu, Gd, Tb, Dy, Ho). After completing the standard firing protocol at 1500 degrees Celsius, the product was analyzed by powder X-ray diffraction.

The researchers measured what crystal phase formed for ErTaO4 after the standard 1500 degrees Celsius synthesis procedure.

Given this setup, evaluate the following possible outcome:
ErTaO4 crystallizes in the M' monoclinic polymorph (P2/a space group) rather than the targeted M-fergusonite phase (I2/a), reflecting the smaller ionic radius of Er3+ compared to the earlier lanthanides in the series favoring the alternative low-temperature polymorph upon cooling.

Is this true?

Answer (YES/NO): NO